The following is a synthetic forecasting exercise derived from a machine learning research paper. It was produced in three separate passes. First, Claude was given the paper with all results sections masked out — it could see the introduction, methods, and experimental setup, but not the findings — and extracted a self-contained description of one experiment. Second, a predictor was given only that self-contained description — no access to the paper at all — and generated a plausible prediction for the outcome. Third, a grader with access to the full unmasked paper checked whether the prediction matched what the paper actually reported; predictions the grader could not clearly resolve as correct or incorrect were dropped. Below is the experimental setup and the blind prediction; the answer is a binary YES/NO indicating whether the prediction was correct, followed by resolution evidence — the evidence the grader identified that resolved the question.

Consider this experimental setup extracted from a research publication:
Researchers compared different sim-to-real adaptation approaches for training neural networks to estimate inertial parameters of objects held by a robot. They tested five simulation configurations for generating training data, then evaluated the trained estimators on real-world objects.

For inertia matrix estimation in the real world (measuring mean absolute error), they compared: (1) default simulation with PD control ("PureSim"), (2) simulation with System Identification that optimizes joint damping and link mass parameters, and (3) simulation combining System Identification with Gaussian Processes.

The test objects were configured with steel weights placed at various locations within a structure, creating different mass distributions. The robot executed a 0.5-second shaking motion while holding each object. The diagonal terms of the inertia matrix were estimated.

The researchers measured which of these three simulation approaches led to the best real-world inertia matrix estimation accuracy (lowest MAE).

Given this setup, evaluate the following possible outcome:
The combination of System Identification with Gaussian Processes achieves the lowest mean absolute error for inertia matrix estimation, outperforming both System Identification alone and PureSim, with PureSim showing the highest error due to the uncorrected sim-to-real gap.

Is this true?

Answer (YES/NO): NO